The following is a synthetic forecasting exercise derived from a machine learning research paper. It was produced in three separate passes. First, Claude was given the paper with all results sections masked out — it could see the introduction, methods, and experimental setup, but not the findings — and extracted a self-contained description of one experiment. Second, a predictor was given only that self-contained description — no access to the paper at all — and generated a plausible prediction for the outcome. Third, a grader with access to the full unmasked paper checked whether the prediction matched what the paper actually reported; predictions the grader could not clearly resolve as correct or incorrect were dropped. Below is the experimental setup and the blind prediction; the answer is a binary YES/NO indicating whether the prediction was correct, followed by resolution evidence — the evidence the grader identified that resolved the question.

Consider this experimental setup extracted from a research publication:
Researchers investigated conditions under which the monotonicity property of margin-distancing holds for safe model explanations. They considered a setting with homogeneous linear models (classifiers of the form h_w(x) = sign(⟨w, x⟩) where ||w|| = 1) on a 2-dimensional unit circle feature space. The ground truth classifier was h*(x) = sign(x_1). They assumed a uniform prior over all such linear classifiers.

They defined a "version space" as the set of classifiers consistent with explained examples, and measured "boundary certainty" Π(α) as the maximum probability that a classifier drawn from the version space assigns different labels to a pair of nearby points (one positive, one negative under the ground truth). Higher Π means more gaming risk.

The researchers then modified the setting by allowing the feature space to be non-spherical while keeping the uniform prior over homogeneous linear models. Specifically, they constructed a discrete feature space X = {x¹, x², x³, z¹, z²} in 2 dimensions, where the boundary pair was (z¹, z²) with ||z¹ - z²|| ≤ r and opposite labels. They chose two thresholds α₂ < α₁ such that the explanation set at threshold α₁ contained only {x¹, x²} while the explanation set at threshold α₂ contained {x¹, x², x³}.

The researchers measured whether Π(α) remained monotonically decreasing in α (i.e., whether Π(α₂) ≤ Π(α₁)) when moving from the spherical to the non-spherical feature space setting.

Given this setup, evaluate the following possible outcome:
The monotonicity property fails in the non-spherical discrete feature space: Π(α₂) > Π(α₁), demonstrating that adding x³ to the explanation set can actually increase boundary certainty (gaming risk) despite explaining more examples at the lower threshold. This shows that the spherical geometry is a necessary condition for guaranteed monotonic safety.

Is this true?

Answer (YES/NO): NO